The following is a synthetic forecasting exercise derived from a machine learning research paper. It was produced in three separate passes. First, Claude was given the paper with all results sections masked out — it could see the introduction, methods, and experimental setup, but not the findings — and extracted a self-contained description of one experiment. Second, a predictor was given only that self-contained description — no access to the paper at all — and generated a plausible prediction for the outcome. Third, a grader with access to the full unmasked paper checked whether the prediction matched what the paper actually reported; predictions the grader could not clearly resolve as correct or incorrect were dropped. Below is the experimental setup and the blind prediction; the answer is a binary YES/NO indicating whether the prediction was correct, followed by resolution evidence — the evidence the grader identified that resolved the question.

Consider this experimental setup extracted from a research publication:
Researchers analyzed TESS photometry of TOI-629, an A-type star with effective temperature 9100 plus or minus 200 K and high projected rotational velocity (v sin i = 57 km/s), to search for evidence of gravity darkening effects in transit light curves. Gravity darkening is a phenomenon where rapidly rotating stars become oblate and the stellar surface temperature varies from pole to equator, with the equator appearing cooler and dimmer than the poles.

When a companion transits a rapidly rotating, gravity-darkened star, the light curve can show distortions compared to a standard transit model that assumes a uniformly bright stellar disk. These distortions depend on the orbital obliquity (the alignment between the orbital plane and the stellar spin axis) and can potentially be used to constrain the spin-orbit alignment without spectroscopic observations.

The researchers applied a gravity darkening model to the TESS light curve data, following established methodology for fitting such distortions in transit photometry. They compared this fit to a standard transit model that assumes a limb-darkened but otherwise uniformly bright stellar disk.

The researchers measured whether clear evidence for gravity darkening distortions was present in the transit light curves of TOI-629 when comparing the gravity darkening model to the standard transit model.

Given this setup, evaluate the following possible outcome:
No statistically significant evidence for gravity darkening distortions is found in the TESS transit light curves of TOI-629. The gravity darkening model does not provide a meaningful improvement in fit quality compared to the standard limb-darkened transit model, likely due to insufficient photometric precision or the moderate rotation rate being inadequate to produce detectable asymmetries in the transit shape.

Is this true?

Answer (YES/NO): YES